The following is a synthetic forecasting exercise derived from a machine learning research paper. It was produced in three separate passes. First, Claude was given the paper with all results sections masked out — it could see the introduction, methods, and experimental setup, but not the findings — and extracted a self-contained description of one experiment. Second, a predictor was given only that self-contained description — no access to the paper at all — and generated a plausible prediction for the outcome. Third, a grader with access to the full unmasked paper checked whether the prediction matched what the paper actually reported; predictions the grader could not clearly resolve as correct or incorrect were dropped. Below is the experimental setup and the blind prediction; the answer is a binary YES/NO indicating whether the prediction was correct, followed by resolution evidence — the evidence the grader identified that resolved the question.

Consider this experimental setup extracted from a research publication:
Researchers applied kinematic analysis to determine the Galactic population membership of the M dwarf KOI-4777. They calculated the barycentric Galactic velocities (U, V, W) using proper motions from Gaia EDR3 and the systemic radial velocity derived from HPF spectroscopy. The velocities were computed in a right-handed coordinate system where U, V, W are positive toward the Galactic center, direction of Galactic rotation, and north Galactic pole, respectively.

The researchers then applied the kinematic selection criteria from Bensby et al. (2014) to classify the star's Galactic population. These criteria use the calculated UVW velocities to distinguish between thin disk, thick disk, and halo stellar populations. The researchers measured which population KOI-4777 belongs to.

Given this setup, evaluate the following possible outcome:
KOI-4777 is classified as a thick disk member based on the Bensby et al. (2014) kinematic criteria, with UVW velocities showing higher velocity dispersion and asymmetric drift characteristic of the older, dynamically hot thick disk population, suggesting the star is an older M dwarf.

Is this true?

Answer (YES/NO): NO